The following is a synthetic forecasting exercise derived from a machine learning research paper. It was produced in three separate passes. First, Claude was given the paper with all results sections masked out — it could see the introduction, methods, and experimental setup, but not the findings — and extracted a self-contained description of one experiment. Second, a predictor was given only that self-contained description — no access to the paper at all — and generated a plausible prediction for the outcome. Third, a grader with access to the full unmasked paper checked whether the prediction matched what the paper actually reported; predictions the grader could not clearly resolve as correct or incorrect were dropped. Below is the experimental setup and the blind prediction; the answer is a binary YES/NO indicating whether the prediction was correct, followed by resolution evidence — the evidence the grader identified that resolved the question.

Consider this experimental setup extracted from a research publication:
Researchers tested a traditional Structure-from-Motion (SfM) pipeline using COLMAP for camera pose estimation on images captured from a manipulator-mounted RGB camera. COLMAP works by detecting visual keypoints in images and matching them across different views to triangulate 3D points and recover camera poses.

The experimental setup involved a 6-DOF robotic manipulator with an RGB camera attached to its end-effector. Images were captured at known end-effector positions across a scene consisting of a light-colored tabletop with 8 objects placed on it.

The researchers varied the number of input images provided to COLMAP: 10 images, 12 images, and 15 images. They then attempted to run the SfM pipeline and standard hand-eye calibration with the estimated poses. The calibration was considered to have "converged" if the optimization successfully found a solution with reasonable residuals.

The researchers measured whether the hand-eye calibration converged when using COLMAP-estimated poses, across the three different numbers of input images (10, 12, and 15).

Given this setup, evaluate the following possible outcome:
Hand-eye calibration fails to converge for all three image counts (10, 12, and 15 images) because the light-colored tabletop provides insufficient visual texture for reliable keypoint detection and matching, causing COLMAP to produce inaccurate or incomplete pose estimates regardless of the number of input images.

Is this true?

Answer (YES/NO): YES